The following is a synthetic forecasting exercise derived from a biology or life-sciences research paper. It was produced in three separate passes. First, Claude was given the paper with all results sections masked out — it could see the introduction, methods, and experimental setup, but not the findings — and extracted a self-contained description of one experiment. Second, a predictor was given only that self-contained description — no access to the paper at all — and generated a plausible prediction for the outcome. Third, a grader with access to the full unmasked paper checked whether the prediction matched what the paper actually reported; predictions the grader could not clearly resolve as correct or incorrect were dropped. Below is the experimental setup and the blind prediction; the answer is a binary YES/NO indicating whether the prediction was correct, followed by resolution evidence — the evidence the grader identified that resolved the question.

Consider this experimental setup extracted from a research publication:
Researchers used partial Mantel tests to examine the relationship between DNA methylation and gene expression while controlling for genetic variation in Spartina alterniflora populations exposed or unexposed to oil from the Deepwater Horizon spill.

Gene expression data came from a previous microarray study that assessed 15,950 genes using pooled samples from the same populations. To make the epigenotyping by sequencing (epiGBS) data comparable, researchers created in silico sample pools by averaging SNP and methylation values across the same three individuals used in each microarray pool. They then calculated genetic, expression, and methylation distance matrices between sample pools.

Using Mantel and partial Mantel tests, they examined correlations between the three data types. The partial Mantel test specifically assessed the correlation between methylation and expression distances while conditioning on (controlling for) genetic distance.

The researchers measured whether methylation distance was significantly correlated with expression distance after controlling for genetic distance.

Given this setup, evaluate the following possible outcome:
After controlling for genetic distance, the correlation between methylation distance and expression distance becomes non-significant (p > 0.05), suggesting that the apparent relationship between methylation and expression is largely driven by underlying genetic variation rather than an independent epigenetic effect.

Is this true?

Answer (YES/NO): YES